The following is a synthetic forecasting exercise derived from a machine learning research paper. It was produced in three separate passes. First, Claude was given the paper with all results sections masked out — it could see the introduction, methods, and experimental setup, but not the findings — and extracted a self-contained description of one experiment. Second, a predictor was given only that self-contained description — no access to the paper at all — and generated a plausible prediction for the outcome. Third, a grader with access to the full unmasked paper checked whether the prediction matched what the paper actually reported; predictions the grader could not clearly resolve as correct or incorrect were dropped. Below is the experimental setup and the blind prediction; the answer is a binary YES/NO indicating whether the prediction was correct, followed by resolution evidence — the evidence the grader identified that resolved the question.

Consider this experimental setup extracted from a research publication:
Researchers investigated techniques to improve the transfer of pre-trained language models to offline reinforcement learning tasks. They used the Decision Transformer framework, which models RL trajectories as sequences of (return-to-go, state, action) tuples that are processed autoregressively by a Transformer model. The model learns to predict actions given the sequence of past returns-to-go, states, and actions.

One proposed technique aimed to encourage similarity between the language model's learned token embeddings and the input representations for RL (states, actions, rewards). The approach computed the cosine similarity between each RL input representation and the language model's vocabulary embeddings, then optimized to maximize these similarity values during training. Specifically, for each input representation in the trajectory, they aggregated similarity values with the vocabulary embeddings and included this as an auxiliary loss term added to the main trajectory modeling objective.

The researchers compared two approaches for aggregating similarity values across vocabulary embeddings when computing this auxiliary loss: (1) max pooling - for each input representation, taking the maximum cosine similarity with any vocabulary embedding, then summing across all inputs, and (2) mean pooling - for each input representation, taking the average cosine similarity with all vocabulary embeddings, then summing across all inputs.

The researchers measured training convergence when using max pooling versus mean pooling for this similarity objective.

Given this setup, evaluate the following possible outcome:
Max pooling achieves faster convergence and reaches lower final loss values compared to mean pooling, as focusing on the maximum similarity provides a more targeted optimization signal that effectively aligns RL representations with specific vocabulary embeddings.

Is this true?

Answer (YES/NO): NO